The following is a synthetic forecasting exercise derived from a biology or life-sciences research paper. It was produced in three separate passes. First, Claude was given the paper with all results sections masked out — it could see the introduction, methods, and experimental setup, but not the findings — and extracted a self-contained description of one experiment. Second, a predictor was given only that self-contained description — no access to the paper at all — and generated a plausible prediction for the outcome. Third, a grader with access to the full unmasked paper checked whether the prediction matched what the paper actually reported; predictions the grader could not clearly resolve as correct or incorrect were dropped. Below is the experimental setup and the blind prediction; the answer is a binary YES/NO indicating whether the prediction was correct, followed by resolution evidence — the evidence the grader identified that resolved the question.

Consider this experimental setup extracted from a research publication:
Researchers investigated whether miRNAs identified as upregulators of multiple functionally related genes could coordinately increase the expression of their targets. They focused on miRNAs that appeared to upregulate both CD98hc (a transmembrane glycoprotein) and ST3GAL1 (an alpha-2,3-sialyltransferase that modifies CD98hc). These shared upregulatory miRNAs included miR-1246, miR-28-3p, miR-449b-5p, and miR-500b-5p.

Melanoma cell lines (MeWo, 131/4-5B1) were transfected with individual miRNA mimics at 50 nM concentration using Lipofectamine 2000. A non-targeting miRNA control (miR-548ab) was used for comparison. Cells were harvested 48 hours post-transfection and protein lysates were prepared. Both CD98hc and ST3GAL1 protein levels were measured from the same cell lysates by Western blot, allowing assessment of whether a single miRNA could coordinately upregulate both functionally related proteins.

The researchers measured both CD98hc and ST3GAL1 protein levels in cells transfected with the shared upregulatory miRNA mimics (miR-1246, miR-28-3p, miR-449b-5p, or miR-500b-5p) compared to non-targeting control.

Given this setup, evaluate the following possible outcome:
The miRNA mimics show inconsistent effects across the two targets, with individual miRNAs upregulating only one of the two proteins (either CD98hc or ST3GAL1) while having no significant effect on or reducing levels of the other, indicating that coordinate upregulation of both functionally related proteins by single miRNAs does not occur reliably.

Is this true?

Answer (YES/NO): NO